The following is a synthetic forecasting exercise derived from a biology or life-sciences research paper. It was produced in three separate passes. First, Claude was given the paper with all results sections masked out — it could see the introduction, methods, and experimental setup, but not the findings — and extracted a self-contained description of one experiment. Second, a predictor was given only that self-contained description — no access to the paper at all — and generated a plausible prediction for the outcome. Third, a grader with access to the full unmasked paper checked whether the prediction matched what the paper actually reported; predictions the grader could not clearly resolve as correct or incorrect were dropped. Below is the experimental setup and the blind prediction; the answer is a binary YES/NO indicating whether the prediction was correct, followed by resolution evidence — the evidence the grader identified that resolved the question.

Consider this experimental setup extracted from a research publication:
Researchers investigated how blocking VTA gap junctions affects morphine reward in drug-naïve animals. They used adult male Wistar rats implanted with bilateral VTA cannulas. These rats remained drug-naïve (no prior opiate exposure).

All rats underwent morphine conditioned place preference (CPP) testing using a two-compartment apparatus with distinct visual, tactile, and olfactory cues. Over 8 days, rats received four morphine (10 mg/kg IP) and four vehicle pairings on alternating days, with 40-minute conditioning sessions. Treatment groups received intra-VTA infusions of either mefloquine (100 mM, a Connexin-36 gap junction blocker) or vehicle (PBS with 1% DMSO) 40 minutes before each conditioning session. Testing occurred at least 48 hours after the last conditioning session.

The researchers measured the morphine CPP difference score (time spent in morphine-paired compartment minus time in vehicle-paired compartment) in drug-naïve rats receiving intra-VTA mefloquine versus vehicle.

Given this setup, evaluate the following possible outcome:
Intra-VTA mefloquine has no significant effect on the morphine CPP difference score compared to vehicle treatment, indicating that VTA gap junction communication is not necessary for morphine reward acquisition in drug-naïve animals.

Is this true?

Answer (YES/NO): YES